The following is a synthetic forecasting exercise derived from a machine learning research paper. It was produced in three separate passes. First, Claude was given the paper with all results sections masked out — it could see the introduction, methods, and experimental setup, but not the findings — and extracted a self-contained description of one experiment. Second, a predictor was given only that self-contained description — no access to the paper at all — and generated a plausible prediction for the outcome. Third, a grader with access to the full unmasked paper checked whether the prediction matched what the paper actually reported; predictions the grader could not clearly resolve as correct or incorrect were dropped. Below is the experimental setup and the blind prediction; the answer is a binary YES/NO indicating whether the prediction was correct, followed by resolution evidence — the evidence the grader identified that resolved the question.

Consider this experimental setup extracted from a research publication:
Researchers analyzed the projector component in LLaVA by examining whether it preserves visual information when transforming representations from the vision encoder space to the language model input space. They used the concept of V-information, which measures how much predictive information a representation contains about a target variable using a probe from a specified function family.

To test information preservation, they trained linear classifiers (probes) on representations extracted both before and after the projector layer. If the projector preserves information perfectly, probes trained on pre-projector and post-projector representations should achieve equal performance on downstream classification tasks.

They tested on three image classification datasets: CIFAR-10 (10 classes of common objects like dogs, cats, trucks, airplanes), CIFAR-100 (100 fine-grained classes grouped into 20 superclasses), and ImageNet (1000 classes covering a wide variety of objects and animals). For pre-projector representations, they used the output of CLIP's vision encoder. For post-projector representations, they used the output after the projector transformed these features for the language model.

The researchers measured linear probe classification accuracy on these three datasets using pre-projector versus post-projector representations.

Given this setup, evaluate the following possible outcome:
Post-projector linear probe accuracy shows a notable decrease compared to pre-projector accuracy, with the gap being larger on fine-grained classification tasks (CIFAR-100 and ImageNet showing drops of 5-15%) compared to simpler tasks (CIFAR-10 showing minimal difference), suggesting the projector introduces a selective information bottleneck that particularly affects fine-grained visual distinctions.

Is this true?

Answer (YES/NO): NO